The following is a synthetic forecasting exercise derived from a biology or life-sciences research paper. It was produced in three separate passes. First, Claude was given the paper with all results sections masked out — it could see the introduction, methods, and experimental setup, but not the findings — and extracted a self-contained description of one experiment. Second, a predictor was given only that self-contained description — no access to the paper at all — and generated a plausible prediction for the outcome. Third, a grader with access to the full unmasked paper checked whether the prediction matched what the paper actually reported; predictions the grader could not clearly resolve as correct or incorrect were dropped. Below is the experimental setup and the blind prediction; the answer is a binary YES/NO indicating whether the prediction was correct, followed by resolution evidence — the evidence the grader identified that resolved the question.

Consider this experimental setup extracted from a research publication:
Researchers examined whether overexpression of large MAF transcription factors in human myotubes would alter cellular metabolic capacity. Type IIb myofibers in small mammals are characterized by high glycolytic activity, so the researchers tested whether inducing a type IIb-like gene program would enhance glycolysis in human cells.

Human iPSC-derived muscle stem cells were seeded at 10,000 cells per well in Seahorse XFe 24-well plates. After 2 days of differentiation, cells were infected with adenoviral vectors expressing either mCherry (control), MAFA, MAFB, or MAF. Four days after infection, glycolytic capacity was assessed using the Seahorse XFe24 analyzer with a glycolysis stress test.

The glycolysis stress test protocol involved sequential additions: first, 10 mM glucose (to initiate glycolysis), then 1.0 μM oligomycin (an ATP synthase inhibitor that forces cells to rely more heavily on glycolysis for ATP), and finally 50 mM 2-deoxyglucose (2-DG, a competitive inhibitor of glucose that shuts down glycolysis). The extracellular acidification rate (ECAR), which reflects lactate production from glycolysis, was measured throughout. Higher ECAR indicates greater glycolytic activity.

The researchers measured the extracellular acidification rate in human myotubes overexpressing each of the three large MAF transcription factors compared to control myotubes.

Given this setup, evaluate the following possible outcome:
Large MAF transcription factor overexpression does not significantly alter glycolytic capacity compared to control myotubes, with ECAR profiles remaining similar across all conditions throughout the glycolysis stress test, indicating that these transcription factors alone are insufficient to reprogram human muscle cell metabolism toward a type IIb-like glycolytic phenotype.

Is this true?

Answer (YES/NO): NO